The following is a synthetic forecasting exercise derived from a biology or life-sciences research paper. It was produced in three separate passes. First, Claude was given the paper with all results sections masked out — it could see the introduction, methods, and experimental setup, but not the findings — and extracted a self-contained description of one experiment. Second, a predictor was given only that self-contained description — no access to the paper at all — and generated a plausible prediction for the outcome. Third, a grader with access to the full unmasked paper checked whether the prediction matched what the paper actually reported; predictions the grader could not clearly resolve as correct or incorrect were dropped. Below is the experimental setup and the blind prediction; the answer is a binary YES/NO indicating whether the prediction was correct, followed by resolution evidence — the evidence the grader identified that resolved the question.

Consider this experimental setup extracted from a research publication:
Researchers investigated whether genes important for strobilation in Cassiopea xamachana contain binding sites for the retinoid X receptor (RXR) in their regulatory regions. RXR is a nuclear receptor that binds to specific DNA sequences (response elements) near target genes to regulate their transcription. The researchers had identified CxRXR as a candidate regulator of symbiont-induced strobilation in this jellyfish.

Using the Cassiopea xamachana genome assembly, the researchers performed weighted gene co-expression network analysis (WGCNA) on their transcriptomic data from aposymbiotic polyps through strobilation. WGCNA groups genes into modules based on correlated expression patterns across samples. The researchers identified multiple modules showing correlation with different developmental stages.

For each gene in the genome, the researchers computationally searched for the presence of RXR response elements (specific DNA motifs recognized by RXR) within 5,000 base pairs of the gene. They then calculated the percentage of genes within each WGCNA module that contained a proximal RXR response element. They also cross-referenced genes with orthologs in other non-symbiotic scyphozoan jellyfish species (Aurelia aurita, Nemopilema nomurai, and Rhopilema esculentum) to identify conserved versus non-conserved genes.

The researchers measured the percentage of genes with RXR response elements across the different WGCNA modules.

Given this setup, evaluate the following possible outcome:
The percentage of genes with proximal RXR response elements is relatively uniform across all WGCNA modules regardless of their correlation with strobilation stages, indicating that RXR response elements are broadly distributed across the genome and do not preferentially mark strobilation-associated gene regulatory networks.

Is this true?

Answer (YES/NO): NO